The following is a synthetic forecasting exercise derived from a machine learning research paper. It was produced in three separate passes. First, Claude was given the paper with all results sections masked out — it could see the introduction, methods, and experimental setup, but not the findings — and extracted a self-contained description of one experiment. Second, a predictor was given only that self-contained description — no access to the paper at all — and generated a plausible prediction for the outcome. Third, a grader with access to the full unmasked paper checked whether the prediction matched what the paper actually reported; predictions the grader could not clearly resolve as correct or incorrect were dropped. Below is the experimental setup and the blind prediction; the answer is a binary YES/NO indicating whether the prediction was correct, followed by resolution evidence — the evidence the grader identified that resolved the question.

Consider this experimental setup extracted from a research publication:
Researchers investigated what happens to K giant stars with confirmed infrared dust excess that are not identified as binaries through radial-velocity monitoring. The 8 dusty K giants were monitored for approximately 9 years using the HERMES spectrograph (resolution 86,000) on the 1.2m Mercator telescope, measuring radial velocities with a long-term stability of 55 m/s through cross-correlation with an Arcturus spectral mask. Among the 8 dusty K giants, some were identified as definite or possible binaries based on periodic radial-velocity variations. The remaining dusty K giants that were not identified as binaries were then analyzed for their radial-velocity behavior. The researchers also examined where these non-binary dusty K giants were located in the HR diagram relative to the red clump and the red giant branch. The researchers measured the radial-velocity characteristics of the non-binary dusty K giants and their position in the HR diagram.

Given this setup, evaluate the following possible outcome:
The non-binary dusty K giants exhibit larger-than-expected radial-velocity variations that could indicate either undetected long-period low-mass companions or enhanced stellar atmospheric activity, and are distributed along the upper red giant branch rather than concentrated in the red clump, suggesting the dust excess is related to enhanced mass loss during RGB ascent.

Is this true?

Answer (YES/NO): NO